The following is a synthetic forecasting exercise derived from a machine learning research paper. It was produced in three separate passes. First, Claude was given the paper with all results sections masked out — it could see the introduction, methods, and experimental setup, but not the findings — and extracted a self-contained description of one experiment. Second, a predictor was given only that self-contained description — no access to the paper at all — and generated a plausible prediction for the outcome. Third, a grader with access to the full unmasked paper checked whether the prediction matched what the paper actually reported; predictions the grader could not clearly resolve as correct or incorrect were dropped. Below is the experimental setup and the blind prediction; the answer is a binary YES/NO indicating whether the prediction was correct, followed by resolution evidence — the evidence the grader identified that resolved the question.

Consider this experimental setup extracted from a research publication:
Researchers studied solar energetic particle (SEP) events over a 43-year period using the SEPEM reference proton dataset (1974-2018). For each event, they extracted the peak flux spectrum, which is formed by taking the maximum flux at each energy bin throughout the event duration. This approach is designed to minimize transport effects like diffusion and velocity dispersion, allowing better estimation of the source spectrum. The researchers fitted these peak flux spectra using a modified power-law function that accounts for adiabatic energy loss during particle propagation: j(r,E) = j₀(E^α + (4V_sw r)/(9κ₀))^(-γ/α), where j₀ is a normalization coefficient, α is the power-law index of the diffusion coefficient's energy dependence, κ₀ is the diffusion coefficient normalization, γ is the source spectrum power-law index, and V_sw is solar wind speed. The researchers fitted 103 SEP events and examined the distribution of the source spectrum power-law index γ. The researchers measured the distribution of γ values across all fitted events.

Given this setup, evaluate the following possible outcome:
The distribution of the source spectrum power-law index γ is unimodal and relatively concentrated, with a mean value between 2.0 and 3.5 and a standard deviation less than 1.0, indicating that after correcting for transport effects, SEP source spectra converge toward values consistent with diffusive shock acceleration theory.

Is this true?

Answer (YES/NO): NO